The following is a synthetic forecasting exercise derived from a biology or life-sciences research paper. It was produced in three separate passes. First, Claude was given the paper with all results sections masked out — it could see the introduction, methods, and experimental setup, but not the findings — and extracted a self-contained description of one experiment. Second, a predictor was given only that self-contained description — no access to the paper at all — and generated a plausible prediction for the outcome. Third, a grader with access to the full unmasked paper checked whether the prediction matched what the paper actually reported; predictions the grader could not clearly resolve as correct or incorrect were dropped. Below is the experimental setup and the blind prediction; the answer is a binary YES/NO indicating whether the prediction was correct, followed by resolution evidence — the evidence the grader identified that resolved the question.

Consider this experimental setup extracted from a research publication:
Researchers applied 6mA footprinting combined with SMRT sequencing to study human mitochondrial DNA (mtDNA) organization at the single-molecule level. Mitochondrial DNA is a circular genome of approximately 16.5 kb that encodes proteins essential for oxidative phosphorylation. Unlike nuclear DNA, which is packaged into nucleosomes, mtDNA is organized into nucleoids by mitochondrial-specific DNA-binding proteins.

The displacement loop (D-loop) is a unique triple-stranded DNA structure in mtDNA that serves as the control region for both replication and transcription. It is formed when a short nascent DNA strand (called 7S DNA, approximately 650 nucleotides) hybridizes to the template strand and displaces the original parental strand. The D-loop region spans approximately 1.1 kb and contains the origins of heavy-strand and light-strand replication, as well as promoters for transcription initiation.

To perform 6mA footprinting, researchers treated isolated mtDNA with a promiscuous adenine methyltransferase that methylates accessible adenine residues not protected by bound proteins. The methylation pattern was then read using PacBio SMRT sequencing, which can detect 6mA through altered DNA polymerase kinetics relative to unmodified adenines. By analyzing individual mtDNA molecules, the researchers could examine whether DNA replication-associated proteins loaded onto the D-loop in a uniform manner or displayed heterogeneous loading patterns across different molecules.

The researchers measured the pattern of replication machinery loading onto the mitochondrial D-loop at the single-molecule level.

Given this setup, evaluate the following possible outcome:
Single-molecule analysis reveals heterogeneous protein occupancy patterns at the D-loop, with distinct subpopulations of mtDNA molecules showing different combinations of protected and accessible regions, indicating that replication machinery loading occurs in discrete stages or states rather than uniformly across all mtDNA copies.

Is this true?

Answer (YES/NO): NO